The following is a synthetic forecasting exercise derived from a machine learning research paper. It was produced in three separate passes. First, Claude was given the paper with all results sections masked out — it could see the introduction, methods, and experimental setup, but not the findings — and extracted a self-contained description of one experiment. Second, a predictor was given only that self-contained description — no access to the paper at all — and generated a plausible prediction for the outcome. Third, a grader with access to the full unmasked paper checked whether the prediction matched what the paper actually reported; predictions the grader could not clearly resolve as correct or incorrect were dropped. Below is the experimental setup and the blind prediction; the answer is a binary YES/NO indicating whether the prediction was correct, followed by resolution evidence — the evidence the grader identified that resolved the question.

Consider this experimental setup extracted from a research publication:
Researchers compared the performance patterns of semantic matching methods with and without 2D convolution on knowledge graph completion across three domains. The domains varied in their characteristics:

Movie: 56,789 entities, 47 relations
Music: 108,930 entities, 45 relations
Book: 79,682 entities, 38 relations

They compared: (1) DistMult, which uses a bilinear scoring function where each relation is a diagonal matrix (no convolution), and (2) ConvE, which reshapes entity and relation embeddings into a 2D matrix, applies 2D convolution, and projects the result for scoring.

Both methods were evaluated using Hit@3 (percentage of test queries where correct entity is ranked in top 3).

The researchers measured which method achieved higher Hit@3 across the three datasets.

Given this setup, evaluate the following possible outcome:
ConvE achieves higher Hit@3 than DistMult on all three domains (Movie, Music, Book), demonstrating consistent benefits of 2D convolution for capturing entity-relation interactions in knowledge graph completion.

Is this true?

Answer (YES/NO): NO